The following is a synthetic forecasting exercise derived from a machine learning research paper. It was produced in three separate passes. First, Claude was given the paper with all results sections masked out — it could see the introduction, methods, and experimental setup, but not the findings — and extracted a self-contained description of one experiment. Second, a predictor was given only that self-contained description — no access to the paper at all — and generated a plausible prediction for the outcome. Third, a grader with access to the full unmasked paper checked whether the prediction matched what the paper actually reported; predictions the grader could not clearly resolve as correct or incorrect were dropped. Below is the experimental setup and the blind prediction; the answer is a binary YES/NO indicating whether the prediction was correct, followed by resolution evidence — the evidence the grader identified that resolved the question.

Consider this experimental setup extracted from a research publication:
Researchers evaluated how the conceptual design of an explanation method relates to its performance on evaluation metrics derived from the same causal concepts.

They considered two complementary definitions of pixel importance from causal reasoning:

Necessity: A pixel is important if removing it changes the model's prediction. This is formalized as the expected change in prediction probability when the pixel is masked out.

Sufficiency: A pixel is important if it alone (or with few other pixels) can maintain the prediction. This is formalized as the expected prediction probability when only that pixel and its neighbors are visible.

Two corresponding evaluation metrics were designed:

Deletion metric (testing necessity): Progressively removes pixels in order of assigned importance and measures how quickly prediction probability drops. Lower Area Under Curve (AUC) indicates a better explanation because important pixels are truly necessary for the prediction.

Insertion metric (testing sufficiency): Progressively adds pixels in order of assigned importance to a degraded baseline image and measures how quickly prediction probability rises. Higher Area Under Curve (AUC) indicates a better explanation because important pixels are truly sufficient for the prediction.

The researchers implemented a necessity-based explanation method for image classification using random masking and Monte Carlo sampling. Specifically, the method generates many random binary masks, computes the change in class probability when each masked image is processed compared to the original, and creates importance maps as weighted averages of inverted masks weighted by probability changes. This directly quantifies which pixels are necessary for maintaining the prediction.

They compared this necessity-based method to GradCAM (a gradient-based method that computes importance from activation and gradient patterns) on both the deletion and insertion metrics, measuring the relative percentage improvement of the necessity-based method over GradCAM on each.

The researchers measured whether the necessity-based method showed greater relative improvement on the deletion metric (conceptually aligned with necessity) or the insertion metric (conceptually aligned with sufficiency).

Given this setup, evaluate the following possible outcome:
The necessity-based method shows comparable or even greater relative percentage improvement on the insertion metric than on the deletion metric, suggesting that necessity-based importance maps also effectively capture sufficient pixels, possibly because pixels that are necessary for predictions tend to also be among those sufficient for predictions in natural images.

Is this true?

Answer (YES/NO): NO